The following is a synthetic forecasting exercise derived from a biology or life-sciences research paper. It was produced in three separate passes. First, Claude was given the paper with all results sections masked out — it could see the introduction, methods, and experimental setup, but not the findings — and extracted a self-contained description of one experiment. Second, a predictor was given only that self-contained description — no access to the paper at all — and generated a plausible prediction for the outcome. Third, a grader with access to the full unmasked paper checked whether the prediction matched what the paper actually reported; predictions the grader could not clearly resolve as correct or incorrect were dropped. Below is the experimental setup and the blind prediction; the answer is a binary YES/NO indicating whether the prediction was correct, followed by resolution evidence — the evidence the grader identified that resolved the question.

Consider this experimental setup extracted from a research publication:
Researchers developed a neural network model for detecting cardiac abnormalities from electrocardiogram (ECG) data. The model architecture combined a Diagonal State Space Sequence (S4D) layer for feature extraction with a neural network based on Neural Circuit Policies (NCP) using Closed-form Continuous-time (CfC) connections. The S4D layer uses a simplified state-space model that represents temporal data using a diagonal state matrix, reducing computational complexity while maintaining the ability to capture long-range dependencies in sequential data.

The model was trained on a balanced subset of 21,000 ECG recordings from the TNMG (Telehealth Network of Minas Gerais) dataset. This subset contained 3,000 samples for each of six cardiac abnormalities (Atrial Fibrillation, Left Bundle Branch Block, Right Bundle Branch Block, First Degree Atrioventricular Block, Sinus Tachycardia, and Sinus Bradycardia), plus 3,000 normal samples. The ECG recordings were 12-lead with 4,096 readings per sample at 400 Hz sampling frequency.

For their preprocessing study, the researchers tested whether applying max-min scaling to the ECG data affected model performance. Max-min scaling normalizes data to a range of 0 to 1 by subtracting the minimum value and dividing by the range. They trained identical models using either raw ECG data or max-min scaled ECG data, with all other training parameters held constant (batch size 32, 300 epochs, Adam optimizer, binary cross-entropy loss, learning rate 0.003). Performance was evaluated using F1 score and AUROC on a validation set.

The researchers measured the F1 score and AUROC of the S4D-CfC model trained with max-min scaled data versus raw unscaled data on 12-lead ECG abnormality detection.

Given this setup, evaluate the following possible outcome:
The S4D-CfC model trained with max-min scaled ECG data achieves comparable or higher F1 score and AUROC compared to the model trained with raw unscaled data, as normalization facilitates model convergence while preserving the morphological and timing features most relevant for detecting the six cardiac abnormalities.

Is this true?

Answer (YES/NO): YES